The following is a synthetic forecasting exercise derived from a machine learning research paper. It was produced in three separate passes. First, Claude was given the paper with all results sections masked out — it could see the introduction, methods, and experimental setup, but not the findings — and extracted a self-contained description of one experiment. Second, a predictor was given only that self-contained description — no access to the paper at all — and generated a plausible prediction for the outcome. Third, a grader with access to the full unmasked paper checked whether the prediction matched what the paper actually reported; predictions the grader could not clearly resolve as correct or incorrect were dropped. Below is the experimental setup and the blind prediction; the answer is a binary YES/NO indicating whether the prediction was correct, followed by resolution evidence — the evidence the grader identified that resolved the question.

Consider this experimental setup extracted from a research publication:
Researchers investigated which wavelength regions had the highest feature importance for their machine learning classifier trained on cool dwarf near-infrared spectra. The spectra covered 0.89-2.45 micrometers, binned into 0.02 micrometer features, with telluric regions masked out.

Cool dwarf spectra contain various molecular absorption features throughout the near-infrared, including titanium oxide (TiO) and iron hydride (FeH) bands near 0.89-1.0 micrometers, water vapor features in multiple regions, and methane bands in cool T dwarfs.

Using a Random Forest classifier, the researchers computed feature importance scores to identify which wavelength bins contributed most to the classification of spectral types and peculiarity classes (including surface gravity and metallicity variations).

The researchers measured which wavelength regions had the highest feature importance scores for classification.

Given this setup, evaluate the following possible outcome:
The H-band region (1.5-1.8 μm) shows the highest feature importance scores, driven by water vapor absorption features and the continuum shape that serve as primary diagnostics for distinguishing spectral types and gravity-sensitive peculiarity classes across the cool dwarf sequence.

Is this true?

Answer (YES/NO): NO